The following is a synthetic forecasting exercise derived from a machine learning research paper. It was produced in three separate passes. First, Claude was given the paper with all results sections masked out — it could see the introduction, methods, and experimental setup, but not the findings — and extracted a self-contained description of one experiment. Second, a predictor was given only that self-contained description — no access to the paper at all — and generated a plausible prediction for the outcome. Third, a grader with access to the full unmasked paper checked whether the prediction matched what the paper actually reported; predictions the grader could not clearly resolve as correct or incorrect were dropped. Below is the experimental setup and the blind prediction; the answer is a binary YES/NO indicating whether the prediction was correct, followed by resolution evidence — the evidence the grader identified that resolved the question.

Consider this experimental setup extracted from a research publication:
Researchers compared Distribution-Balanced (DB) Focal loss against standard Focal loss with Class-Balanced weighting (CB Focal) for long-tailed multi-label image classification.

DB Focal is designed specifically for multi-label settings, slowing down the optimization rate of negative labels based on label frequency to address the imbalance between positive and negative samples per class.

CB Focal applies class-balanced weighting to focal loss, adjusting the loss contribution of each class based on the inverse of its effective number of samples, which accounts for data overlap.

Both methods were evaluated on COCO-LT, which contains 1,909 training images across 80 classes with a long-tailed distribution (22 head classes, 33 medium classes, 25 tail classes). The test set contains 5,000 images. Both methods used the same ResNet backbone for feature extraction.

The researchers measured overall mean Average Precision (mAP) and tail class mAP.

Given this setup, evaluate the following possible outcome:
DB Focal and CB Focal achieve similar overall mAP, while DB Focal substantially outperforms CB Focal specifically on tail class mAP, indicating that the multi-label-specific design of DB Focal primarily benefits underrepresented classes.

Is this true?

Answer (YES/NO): NO